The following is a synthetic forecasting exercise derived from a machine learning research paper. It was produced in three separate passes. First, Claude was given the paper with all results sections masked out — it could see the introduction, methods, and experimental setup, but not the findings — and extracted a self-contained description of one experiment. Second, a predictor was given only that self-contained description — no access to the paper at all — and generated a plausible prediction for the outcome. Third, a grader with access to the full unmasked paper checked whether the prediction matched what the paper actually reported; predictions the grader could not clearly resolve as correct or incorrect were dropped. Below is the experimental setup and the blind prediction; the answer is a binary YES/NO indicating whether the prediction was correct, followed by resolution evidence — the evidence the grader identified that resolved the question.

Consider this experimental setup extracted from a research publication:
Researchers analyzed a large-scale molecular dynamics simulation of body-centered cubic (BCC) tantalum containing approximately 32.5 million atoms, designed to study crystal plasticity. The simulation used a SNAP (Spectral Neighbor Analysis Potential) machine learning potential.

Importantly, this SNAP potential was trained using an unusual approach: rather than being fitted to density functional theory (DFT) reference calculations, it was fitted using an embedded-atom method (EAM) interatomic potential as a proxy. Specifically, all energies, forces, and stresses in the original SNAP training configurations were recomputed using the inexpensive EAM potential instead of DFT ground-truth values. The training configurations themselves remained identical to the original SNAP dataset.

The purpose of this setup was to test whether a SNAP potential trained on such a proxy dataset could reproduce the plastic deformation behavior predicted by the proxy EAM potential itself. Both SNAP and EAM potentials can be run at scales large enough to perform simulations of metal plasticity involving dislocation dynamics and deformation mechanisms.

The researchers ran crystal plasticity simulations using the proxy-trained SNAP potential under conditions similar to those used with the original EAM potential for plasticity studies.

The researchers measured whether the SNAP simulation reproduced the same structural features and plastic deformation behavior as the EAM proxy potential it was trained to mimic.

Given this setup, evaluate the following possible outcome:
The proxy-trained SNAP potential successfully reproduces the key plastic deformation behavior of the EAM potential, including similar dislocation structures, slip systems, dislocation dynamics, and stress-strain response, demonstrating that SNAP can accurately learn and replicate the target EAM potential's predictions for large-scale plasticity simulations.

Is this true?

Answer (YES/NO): NO